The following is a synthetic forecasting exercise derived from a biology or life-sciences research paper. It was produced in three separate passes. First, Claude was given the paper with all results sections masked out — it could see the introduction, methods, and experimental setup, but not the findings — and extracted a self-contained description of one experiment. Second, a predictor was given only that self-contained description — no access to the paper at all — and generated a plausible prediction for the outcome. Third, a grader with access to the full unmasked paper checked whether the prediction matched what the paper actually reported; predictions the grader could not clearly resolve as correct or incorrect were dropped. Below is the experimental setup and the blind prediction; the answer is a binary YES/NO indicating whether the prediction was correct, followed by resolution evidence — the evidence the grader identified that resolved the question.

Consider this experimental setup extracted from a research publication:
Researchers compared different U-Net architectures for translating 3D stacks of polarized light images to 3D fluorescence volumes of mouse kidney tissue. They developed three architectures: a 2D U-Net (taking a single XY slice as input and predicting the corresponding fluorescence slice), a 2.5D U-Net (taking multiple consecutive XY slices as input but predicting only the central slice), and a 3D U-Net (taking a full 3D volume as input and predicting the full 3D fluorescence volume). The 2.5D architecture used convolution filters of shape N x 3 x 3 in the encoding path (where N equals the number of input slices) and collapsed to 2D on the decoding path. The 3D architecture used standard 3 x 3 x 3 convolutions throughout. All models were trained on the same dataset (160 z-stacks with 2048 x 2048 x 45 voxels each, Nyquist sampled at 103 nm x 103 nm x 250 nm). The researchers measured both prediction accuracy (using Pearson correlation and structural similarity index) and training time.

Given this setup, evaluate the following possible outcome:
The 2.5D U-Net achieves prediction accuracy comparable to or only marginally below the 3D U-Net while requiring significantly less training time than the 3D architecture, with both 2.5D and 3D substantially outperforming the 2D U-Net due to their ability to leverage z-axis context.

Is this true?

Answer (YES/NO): YES